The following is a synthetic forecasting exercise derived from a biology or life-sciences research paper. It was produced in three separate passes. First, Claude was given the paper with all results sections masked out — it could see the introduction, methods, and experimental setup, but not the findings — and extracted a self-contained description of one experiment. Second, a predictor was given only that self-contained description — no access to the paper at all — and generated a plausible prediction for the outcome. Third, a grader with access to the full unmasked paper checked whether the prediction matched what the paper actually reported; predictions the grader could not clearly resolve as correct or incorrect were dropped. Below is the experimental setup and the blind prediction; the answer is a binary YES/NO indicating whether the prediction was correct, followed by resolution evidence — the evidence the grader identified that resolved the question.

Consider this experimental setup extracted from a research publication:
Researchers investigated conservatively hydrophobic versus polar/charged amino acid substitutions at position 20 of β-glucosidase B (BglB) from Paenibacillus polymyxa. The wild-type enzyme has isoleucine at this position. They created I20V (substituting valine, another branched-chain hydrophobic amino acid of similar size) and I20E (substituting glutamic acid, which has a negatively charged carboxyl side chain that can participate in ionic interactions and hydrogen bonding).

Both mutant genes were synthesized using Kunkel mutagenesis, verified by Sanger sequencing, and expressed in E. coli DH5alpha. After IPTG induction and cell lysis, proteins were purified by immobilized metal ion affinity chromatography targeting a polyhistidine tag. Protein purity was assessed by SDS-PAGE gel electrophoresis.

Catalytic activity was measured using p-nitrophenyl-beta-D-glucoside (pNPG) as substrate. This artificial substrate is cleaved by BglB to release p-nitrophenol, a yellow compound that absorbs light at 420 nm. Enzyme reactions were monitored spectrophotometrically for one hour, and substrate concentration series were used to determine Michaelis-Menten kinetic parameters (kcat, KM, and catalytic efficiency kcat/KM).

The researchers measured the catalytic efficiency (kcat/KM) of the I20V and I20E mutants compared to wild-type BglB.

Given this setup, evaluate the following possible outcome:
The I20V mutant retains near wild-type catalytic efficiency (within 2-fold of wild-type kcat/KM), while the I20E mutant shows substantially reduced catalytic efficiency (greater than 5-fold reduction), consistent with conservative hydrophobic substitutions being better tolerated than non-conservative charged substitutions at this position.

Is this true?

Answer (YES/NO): YES